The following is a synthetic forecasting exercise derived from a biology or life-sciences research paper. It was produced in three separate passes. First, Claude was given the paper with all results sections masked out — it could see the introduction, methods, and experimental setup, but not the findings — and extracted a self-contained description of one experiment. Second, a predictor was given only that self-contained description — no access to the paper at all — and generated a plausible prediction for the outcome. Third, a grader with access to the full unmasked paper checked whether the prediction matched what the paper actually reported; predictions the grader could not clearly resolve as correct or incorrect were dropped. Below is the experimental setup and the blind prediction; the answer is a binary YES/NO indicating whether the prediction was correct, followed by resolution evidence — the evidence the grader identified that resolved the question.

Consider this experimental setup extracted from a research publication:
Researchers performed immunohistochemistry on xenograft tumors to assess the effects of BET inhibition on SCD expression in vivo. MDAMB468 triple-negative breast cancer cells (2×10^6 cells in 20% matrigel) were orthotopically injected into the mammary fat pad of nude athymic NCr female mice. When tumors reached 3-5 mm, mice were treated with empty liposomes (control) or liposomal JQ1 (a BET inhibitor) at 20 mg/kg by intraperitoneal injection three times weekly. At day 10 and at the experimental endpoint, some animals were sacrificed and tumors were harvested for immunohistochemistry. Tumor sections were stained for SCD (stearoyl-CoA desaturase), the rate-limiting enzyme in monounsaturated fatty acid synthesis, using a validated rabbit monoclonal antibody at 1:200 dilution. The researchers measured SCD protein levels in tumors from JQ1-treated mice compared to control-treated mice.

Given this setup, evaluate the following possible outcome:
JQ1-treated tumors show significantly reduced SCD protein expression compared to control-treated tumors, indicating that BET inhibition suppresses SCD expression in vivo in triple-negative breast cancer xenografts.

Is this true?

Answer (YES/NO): NO